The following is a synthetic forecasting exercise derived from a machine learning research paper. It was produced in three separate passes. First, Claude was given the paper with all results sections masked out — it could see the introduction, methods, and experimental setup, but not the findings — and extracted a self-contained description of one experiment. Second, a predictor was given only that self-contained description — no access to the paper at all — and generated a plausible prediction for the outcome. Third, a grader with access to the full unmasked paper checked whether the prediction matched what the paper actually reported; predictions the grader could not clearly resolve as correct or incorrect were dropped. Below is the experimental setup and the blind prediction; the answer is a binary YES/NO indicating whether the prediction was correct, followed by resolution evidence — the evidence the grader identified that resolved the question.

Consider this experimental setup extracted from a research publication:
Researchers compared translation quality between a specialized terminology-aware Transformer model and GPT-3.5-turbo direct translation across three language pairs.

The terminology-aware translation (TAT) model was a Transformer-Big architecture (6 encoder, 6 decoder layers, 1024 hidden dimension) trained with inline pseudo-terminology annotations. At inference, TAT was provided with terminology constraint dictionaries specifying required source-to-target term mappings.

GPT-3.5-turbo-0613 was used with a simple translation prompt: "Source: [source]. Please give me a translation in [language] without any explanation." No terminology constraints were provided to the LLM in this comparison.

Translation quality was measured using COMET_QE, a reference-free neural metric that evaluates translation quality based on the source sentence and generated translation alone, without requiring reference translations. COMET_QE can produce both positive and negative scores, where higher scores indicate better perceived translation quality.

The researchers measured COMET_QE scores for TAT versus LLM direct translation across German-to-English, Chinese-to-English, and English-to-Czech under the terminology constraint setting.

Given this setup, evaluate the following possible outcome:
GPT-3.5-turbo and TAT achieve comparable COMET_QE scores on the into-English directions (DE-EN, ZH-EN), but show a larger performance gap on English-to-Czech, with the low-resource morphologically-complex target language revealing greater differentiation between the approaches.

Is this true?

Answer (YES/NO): NO